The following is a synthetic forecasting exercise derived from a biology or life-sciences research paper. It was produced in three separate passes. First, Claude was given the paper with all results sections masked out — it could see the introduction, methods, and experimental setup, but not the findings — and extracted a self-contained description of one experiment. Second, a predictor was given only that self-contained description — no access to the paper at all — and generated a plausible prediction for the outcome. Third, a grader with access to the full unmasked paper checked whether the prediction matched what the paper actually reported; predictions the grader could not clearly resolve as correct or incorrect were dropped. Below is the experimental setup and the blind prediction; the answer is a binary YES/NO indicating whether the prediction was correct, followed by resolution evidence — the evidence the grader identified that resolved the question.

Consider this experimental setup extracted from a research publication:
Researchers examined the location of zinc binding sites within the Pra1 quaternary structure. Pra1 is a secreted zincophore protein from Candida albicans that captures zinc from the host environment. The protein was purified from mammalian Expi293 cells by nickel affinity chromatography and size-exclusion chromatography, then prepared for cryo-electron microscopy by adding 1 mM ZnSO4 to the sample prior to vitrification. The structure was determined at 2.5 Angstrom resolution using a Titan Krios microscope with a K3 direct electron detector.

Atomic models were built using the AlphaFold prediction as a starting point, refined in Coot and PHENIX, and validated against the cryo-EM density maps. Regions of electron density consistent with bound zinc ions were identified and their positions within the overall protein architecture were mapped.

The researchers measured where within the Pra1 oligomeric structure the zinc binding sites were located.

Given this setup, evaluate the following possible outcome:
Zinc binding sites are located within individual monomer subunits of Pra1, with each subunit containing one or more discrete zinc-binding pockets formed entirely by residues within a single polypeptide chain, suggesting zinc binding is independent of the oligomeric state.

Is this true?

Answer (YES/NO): YES